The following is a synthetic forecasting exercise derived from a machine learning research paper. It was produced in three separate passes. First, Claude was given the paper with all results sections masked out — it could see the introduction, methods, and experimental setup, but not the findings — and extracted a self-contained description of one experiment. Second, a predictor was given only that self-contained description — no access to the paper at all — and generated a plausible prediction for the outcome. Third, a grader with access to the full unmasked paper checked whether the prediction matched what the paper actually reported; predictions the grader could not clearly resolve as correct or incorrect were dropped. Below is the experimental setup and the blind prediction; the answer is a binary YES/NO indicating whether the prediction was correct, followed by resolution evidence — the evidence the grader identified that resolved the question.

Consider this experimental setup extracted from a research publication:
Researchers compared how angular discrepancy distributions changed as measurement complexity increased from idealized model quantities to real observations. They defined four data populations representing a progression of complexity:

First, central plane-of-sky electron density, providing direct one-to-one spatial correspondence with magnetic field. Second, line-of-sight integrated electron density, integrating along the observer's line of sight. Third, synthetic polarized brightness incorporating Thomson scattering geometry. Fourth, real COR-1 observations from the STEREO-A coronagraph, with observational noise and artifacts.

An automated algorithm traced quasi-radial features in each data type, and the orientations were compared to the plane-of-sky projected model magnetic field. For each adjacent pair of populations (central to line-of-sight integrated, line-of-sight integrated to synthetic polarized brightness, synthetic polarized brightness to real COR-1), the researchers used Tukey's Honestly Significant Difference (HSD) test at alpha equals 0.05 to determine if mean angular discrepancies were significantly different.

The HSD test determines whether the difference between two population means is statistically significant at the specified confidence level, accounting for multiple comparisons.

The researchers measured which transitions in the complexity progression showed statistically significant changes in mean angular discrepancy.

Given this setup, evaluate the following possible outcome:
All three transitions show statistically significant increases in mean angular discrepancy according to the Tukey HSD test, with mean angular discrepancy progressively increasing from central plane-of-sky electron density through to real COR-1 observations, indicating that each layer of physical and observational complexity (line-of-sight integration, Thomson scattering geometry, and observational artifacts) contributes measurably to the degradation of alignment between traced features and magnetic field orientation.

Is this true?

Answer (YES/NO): NO